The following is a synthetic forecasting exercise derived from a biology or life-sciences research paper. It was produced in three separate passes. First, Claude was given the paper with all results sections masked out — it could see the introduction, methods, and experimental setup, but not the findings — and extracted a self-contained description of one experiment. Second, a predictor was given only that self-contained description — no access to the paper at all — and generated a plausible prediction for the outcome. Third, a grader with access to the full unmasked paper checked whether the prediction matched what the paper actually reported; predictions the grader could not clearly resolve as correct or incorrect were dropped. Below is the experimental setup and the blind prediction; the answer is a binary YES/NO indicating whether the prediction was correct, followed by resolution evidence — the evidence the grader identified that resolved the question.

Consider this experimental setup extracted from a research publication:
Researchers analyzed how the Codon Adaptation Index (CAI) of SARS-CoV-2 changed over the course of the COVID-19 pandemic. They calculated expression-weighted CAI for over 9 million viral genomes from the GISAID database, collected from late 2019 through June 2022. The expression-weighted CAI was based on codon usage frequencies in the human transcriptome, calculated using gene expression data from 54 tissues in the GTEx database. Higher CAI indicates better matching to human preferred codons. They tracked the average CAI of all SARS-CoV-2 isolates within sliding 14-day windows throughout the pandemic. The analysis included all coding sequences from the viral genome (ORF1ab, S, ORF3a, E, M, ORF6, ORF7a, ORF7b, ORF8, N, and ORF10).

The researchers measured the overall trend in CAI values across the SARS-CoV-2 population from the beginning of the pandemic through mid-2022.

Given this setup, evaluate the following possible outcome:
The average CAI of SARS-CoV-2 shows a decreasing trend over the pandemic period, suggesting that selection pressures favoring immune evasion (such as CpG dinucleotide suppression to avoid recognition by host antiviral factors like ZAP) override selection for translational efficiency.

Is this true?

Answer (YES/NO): NO